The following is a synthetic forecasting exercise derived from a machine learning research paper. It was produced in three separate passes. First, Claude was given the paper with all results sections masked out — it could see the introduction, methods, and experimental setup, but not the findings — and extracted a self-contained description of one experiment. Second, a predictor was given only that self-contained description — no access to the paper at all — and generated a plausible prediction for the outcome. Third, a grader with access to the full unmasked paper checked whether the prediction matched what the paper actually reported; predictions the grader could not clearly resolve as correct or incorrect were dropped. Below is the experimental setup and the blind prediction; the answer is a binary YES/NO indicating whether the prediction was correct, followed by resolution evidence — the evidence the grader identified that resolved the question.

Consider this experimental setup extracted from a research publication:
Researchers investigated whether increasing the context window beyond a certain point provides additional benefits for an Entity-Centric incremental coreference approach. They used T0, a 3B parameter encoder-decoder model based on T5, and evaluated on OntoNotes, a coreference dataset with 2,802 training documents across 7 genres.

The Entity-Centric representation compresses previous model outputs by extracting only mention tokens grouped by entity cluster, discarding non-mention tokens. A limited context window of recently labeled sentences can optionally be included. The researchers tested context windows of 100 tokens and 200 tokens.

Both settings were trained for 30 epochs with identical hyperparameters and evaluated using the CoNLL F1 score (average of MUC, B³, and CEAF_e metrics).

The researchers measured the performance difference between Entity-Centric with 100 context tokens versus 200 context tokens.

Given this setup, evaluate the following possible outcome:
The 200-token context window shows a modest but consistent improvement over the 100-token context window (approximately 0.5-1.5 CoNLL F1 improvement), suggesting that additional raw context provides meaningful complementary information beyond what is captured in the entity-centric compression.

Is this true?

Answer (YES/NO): NO